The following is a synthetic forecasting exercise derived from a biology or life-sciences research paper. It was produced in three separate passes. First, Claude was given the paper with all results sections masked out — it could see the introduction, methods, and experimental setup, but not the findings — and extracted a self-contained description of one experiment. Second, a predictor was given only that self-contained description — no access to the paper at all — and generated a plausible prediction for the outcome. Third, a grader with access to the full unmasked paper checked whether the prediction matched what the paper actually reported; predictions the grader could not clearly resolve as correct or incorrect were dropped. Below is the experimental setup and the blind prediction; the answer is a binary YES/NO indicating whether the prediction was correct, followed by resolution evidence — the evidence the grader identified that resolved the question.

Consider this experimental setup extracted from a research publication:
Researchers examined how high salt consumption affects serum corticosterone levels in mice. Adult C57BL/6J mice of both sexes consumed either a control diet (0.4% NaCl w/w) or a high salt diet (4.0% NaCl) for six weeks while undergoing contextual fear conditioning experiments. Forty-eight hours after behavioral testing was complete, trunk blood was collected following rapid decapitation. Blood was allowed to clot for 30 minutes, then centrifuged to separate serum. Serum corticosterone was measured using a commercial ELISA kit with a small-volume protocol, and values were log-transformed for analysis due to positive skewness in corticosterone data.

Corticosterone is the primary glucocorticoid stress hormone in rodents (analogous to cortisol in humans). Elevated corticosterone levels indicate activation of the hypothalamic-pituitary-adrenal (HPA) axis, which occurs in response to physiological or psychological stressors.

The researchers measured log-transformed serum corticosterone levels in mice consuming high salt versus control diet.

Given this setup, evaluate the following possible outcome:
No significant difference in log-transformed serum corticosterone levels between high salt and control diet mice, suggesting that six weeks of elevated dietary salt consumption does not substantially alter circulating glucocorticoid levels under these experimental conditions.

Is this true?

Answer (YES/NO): YES